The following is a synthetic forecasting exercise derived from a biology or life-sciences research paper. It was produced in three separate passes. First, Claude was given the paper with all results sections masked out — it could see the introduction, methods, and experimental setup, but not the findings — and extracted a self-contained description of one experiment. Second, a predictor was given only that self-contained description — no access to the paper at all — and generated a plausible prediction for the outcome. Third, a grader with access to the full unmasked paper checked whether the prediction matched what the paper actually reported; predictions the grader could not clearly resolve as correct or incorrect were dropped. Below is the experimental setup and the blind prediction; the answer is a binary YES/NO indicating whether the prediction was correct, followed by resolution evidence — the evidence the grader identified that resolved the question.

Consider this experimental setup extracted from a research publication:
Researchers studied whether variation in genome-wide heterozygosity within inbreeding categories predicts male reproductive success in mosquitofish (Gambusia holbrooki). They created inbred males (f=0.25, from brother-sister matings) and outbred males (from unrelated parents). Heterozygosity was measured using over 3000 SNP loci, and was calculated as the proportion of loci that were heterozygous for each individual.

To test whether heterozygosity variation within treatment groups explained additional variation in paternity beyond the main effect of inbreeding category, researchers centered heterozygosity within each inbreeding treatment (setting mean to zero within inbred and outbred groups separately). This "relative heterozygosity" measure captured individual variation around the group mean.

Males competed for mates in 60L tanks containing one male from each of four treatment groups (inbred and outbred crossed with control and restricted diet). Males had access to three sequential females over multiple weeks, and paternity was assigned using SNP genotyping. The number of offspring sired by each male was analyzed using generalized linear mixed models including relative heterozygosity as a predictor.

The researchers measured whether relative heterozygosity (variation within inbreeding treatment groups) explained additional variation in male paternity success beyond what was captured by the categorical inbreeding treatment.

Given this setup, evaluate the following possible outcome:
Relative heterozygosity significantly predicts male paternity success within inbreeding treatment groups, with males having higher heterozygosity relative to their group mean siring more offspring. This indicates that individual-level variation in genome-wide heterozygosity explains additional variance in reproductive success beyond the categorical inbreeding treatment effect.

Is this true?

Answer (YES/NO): NO